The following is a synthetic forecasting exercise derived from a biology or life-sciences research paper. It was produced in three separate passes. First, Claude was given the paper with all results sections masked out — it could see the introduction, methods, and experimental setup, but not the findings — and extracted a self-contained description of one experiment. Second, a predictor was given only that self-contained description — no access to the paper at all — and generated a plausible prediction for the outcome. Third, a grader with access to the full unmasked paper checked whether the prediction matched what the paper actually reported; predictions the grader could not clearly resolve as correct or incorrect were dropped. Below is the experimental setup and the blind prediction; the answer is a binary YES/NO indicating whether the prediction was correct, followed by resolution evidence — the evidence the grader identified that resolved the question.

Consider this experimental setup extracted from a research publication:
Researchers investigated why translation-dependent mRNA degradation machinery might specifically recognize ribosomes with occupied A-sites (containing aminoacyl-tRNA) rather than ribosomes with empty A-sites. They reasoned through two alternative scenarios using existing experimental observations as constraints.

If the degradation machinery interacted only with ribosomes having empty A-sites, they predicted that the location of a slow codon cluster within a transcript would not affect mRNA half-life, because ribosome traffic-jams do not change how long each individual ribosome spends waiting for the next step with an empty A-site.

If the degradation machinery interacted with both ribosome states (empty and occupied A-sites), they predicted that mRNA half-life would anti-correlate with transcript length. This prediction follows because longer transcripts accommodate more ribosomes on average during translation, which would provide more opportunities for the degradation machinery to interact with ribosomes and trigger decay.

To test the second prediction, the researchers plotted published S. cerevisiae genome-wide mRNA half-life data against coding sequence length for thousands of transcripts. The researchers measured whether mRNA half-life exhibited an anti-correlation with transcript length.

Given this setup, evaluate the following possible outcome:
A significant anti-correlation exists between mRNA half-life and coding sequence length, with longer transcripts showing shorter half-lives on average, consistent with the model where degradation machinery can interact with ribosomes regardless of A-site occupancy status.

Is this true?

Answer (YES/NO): NO